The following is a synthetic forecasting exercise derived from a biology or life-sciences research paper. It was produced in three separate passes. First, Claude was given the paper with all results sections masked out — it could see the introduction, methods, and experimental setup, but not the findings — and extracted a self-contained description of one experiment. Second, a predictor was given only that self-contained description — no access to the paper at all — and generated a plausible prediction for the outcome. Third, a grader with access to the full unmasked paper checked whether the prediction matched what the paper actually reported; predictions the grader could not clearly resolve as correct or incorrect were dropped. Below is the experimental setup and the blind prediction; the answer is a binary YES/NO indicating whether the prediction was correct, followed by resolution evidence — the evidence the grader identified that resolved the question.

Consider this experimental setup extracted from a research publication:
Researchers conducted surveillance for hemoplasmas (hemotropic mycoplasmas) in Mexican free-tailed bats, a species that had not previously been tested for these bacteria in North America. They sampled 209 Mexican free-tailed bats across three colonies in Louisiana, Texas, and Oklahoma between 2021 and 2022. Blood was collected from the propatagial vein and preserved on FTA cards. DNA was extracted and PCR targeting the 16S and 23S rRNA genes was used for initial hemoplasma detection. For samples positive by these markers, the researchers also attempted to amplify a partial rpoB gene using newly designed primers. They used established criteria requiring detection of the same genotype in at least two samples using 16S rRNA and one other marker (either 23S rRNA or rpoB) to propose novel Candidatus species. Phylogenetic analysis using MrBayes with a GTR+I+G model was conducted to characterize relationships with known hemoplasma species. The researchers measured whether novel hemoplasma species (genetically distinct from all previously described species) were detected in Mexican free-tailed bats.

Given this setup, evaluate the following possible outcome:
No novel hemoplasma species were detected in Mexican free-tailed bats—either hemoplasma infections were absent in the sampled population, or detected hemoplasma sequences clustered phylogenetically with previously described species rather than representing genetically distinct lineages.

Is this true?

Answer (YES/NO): NO